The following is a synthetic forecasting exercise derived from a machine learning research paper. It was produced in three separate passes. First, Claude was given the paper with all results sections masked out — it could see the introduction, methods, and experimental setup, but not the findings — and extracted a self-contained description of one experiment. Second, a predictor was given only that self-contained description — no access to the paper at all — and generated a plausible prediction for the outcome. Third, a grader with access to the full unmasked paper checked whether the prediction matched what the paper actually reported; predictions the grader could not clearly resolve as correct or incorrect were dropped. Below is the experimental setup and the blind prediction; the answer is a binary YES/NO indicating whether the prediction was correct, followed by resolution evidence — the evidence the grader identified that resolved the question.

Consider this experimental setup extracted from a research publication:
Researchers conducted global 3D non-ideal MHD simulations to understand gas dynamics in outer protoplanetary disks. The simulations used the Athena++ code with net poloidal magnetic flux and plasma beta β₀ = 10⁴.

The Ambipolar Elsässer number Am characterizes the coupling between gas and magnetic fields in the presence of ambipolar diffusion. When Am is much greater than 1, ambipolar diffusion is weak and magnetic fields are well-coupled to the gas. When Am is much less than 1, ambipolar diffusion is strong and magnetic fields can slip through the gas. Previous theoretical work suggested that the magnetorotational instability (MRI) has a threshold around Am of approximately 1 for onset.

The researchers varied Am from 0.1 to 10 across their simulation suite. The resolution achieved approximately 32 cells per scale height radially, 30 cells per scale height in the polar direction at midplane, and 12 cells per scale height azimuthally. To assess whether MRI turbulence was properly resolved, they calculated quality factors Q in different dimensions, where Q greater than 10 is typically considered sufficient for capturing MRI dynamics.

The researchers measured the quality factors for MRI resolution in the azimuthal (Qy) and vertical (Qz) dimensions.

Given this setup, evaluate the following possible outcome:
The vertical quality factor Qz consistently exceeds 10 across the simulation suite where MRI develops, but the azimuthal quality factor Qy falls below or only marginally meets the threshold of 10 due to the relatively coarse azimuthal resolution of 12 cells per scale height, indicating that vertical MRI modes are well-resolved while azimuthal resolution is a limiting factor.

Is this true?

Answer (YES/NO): NO